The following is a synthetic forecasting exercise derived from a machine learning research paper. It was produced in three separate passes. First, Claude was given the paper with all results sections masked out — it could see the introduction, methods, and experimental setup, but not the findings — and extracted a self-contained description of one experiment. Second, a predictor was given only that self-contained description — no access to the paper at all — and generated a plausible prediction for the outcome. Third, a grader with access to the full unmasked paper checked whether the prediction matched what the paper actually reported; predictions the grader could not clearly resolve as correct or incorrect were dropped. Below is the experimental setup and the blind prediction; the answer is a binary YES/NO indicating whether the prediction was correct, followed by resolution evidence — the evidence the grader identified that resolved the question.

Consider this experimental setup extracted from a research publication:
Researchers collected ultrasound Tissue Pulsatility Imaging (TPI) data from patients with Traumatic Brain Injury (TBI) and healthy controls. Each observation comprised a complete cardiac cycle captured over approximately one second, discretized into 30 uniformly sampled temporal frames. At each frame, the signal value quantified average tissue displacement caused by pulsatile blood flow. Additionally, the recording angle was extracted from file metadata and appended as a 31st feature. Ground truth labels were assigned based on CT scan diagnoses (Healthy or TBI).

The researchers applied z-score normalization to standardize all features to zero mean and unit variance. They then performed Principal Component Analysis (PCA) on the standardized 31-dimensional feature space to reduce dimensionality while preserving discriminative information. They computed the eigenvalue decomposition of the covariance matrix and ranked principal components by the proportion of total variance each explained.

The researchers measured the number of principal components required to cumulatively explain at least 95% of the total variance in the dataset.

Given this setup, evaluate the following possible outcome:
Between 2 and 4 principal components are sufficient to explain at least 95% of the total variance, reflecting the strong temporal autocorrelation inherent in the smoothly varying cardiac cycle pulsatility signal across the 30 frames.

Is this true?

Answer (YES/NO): NO